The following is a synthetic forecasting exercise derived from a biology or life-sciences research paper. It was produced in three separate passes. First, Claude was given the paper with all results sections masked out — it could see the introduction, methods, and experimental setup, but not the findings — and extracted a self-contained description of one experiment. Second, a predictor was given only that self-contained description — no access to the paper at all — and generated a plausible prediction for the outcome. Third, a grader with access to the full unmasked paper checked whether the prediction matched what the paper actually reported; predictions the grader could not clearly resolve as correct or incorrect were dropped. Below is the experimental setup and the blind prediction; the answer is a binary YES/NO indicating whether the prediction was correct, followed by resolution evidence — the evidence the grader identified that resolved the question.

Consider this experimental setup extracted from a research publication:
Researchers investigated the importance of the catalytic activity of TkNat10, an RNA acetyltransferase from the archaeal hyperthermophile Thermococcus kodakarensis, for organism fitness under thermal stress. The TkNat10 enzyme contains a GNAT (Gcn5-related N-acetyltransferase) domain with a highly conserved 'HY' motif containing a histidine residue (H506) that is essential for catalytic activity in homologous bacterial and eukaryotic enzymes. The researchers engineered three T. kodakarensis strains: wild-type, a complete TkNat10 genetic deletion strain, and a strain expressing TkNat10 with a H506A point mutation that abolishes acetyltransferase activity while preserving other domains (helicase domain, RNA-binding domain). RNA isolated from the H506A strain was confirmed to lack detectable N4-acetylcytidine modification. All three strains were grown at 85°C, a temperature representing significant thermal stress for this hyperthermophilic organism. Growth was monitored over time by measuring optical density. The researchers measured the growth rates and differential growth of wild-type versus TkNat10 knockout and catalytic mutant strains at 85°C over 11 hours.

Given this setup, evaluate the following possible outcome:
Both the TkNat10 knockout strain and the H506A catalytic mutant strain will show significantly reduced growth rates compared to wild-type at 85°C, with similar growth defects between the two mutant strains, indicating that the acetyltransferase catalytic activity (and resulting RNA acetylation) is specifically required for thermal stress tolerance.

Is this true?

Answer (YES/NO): YES